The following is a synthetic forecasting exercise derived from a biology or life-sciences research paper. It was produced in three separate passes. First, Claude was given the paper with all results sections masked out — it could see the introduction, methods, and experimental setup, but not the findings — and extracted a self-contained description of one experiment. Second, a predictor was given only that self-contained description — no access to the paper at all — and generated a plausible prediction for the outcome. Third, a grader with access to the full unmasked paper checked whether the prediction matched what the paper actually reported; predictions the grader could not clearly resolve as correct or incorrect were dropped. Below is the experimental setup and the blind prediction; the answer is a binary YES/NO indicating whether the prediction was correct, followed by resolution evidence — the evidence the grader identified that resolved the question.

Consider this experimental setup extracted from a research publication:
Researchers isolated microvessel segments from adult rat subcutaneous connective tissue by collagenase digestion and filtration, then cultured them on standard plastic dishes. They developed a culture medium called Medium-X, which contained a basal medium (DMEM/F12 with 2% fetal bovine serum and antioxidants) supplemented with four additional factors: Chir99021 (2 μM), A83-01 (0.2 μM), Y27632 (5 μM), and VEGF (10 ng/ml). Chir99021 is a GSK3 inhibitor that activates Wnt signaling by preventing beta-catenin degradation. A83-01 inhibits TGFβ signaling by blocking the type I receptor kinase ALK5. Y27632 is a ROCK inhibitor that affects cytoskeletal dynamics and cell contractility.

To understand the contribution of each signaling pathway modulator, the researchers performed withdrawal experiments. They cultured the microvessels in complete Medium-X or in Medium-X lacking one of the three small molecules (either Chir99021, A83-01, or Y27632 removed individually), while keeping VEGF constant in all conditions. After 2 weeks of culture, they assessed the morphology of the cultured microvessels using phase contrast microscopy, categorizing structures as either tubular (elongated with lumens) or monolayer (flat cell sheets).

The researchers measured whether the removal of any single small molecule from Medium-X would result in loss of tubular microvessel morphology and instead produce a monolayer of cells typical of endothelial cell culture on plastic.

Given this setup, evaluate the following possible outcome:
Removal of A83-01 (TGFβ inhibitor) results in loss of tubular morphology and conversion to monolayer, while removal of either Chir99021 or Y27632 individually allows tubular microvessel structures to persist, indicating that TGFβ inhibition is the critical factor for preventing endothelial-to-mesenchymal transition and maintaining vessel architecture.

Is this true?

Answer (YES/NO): NO